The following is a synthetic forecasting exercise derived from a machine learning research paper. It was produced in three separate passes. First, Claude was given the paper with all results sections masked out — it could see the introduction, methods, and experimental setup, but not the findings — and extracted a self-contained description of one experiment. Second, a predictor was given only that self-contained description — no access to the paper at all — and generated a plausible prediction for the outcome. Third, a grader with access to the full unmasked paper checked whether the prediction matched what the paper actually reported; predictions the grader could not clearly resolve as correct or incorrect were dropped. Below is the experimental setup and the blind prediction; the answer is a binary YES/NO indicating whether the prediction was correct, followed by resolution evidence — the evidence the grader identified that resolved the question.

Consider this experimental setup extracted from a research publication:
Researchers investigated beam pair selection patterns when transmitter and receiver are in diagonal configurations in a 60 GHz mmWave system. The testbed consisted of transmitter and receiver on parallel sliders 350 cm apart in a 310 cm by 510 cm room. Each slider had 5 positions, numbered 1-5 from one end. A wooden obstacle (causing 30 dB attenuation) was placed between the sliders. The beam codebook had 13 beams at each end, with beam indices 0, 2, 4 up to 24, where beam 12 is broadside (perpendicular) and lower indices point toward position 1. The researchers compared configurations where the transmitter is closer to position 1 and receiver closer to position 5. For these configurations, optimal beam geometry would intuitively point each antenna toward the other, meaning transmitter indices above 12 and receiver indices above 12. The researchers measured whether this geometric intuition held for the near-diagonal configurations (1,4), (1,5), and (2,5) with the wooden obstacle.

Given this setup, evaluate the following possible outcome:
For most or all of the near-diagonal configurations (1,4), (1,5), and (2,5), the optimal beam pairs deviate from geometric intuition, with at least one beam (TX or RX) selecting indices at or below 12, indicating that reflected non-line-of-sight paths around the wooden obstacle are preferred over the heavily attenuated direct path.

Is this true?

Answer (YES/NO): NO